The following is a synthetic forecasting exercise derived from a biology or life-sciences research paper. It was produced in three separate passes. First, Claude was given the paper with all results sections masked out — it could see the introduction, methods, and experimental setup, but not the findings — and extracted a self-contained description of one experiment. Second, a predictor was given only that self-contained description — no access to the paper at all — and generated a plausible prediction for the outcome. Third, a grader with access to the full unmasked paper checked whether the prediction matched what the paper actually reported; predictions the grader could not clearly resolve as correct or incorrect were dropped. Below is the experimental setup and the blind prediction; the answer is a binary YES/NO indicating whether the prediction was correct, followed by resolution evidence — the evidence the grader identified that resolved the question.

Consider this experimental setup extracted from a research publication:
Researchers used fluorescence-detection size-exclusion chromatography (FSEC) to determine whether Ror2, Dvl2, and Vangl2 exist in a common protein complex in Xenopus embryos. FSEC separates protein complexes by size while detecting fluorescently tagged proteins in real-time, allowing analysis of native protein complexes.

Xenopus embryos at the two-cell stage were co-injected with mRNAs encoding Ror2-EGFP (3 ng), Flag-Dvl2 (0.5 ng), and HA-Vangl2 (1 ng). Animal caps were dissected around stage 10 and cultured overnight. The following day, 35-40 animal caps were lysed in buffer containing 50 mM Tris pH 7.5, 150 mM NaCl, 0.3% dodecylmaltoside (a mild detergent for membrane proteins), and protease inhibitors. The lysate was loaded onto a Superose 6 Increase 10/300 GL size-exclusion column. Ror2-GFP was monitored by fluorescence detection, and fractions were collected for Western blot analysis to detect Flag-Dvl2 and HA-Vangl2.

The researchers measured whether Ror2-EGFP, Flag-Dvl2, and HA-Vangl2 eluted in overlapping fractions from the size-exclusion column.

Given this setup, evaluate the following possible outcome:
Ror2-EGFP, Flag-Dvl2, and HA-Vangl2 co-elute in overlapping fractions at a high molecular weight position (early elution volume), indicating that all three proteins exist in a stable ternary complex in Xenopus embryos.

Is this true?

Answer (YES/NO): YES